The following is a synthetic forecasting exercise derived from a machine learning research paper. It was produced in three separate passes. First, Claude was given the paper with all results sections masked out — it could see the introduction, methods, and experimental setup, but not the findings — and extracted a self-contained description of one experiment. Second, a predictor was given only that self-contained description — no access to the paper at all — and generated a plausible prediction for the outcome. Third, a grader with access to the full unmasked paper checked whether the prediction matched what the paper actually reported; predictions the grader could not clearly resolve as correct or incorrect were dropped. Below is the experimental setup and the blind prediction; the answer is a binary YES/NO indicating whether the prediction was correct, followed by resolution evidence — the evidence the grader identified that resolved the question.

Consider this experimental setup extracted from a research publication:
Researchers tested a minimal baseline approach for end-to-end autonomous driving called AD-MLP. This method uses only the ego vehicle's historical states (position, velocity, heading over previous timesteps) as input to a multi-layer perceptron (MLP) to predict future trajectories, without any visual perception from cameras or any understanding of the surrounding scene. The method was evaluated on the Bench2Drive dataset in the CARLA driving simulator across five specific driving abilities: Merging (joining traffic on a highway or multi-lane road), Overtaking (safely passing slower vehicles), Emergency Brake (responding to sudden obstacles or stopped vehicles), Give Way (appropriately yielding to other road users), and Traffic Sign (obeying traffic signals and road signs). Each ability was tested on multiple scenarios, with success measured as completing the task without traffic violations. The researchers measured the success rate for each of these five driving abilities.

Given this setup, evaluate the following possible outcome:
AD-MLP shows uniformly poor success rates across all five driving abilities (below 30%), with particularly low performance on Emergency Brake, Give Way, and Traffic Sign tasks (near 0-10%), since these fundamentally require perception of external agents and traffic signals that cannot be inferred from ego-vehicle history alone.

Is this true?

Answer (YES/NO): YES